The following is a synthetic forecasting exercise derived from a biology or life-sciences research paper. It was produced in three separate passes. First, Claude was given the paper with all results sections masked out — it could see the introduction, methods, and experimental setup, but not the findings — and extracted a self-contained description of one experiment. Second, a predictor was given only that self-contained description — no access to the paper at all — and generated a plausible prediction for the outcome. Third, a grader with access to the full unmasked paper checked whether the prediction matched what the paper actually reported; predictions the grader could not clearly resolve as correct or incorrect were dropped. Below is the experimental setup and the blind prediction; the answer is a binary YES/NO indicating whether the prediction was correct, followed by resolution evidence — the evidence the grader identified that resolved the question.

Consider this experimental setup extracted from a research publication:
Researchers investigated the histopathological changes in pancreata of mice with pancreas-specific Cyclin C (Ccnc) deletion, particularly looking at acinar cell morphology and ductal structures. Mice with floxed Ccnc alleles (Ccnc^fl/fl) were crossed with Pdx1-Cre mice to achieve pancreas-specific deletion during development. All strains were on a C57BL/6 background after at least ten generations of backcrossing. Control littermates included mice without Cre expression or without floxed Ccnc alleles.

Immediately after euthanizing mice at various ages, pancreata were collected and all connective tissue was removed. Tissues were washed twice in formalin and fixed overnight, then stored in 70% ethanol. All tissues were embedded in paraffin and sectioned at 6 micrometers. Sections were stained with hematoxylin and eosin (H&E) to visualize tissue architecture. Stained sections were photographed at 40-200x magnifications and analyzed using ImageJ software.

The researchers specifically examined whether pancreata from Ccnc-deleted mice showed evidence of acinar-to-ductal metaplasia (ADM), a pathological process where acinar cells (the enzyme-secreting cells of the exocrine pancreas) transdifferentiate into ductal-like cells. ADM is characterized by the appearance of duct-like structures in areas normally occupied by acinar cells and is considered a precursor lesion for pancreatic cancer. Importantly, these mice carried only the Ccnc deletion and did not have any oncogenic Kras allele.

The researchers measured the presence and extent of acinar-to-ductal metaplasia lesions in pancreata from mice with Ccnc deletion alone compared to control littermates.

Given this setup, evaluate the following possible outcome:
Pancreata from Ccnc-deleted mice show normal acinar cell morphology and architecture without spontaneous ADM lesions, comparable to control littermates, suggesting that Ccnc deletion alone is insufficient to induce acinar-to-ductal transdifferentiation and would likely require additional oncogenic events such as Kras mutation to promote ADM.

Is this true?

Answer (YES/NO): NO